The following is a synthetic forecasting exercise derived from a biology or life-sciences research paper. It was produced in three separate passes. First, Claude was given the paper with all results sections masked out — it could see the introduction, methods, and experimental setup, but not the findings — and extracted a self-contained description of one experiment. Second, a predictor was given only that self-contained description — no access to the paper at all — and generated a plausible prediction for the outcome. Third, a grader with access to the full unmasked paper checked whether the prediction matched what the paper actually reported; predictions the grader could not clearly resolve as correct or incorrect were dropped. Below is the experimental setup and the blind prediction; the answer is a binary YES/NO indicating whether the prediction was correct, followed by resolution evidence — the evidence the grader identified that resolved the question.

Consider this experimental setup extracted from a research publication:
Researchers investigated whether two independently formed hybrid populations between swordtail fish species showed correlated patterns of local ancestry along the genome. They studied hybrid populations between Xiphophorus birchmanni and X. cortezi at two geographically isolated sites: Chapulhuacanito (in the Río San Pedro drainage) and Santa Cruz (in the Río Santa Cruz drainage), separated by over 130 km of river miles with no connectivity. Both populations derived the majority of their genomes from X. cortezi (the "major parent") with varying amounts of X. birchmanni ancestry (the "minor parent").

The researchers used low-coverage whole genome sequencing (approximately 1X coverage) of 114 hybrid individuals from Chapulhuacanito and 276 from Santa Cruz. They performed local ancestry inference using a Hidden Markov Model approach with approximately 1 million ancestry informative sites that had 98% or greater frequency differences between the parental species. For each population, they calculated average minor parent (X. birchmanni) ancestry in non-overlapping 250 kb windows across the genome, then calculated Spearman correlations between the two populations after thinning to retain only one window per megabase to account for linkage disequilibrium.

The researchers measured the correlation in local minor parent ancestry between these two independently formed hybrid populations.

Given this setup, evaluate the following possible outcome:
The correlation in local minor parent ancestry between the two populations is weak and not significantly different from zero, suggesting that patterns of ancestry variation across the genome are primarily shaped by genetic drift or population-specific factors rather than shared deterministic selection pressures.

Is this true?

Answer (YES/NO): NO